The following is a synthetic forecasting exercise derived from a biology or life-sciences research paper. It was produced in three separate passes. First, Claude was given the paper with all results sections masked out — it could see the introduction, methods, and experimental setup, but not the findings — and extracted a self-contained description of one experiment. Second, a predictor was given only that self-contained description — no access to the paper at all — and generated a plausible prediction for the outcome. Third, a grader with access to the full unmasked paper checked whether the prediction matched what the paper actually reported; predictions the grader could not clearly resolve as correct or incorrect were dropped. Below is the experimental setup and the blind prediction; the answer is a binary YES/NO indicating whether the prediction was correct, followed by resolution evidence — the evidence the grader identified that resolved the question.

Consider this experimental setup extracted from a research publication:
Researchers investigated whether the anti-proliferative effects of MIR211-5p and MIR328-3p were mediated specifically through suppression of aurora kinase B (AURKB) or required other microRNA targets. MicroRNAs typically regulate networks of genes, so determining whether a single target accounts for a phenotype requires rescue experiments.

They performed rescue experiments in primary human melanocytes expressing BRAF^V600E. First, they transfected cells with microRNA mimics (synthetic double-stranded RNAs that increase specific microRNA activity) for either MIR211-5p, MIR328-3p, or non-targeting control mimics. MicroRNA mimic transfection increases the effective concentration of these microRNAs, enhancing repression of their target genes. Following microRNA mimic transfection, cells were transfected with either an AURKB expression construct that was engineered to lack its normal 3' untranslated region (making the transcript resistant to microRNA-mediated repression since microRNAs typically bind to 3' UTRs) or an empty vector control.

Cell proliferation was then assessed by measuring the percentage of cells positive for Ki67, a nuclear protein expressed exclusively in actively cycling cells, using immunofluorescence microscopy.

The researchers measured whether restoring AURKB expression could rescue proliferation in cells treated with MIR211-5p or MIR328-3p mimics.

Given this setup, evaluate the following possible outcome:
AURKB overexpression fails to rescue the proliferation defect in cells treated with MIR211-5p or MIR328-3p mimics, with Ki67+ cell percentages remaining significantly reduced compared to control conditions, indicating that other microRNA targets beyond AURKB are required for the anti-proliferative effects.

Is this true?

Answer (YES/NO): NO